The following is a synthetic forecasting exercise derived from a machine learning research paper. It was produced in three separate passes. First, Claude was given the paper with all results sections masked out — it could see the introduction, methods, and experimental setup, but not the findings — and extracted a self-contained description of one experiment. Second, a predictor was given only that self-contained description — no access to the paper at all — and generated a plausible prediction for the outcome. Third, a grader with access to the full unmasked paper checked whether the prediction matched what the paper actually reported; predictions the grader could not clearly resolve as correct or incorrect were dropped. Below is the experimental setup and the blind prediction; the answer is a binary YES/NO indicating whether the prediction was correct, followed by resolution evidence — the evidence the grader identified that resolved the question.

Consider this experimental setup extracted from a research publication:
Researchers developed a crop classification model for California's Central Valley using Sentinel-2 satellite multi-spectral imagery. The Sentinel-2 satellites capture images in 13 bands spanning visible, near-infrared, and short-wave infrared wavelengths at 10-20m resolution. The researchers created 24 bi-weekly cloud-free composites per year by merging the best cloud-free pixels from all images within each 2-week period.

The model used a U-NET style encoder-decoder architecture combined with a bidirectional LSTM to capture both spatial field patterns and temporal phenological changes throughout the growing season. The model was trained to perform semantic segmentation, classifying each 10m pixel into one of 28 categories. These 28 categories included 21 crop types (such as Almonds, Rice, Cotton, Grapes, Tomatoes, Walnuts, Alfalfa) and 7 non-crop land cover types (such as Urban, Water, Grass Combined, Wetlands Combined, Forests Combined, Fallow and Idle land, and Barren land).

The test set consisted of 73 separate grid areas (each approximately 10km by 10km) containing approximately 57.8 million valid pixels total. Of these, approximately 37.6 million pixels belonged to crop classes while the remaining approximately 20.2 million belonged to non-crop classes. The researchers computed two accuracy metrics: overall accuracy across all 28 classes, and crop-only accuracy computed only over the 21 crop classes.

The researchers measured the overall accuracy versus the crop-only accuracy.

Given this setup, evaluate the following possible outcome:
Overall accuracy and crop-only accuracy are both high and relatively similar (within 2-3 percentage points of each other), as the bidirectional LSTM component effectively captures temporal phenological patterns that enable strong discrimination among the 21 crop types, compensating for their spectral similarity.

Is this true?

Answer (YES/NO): NO